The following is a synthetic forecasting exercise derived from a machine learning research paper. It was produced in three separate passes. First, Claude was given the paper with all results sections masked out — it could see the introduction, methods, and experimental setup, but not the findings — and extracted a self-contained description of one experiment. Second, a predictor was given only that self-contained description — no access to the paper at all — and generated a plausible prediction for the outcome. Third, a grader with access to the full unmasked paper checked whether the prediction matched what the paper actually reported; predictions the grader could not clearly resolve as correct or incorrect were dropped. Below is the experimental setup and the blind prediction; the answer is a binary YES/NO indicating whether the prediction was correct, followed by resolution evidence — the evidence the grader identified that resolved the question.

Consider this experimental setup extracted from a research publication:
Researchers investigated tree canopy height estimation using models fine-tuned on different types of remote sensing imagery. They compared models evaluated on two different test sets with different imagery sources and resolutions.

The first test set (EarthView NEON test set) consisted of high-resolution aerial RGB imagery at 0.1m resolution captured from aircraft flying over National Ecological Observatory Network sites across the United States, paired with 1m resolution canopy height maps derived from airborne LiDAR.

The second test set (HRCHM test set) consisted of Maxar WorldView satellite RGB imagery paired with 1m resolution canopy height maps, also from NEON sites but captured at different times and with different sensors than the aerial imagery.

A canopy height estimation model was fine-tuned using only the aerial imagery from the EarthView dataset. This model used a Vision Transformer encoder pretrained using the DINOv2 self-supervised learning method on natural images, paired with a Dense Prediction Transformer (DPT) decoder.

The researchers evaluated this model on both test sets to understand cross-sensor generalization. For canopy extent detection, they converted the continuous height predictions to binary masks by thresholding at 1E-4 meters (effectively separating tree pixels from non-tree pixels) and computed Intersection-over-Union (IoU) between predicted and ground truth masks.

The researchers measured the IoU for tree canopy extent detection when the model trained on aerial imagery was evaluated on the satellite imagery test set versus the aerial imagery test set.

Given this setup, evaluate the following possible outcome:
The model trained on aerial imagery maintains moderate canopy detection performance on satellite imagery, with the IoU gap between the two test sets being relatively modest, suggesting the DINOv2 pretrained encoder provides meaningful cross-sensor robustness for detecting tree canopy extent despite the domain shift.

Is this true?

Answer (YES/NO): YES